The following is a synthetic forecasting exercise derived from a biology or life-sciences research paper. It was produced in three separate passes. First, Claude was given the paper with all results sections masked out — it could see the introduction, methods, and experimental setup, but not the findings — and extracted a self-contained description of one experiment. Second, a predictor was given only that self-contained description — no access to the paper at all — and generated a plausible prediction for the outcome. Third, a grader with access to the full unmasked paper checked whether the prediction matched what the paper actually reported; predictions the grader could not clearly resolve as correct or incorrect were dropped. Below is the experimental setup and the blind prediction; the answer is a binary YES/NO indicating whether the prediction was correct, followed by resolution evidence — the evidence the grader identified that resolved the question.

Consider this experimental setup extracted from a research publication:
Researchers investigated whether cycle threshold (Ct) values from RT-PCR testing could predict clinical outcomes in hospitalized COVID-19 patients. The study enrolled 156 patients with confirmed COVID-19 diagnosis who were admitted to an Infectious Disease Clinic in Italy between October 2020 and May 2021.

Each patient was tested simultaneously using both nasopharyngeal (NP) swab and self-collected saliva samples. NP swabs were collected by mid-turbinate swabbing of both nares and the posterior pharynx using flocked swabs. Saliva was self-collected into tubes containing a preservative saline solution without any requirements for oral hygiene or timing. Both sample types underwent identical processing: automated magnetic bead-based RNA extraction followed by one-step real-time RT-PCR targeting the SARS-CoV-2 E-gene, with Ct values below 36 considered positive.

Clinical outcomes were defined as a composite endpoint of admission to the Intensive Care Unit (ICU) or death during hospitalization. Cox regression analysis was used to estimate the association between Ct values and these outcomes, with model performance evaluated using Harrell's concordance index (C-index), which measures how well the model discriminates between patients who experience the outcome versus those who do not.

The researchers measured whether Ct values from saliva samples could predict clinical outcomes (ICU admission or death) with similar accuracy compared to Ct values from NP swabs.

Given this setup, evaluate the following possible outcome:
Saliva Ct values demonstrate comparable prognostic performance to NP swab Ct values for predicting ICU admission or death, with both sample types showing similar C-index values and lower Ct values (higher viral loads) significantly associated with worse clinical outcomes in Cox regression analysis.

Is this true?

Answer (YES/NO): NO